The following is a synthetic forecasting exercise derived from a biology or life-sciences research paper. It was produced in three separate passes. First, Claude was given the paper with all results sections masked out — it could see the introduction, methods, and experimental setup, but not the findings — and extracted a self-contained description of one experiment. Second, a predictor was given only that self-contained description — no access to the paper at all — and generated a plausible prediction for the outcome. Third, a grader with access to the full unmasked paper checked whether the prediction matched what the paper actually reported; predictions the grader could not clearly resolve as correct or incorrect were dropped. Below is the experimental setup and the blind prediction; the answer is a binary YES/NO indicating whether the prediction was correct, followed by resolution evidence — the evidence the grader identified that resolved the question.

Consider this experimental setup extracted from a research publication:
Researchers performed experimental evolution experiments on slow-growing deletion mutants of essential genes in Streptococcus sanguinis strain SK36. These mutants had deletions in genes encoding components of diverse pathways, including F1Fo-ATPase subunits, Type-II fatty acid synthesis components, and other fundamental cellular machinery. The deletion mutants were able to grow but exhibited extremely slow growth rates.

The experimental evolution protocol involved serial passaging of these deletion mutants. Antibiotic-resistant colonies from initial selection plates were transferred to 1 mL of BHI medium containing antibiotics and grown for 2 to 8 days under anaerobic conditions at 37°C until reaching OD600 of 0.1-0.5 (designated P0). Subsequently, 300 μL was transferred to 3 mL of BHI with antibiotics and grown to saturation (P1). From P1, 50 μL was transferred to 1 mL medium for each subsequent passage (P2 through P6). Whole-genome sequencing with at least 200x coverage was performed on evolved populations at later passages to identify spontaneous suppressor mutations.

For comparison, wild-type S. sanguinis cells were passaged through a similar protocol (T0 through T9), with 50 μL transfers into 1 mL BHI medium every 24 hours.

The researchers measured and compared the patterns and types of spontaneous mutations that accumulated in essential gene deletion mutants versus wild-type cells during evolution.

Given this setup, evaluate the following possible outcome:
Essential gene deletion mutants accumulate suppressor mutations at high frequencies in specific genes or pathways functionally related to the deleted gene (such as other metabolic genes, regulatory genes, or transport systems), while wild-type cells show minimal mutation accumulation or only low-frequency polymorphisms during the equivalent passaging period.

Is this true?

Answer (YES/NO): YES